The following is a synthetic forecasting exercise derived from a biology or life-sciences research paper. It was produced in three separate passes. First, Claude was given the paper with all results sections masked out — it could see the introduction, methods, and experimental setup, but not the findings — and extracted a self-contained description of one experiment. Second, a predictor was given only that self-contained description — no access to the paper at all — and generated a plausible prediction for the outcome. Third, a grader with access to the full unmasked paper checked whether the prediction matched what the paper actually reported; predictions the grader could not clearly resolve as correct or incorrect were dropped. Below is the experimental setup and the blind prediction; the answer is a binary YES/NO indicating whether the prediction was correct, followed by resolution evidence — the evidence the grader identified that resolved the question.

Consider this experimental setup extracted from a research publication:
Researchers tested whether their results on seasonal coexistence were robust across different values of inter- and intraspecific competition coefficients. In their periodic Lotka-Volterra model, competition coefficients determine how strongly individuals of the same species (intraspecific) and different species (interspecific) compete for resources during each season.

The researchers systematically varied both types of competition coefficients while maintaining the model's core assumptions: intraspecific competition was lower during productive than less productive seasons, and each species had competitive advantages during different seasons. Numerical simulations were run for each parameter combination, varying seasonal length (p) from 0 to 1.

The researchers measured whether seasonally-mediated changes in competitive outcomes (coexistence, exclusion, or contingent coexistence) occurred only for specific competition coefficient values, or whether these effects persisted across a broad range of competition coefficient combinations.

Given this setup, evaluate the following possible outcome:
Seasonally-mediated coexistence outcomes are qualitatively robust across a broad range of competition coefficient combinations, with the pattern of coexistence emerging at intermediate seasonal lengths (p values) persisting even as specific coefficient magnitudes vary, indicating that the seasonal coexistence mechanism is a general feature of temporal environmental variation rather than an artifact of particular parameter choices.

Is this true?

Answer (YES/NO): YES